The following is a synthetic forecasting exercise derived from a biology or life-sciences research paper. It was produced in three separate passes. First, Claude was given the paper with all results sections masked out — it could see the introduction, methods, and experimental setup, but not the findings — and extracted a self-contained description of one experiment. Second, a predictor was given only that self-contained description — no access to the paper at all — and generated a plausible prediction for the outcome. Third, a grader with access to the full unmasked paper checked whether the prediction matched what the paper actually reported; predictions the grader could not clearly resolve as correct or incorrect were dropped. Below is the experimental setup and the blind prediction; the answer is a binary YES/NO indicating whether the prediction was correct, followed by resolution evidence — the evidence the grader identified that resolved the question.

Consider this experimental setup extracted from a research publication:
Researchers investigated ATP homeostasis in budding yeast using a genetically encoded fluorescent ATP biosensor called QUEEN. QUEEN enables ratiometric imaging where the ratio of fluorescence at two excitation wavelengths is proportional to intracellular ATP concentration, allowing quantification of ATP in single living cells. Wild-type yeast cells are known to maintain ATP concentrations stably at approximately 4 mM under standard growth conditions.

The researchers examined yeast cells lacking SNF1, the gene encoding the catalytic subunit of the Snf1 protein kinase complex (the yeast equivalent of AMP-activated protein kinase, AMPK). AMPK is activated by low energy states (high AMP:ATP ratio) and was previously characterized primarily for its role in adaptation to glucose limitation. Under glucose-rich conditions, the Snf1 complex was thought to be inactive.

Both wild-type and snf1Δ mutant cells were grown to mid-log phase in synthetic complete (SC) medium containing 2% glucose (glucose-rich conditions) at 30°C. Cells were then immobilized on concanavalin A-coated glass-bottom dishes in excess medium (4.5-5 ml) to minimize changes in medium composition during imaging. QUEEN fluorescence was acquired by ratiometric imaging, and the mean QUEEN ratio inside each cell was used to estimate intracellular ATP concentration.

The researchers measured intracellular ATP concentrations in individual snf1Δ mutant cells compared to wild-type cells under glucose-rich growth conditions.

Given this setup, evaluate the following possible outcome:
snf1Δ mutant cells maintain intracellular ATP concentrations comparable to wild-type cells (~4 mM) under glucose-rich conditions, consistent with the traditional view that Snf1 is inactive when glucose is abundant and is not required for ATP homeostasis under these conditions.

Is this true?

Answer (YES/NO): NO